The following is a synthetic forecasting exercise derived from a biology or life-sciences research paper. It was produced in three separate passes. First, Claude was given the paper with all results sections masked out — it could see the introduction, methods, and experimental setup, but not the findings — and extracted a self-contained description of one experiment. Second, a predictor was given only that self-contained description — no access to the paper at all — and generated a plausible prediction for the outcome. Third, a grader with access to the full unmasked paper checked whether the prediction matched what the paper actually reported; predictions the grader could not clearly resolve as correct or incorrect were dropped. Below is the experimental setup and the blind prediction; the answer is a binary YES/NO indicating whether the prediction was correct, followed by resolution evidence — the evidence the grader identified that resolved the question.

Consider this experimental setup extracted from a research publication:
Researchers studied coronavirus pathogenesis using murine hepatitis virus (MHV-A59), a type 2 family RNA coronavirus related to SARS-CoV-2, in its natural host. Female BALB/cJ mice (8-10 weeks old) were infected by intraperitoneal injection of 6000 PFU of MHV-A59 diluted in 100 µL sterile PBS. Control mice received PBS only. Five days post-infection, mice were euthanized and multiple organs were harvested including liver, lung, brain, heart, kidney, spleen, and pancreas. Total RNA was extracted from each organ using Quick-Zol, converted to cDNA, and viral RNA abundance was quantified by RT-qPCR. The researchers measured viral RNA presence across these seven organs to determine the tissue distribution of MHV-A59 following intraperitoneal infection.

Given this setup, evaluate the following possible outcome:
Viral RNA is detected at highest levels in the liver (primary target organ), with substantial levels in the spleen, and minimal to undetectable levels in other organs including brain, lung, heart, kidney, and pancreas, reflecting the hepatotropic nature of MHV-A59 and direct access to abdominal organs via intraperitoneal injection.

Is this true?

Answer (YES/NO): NO